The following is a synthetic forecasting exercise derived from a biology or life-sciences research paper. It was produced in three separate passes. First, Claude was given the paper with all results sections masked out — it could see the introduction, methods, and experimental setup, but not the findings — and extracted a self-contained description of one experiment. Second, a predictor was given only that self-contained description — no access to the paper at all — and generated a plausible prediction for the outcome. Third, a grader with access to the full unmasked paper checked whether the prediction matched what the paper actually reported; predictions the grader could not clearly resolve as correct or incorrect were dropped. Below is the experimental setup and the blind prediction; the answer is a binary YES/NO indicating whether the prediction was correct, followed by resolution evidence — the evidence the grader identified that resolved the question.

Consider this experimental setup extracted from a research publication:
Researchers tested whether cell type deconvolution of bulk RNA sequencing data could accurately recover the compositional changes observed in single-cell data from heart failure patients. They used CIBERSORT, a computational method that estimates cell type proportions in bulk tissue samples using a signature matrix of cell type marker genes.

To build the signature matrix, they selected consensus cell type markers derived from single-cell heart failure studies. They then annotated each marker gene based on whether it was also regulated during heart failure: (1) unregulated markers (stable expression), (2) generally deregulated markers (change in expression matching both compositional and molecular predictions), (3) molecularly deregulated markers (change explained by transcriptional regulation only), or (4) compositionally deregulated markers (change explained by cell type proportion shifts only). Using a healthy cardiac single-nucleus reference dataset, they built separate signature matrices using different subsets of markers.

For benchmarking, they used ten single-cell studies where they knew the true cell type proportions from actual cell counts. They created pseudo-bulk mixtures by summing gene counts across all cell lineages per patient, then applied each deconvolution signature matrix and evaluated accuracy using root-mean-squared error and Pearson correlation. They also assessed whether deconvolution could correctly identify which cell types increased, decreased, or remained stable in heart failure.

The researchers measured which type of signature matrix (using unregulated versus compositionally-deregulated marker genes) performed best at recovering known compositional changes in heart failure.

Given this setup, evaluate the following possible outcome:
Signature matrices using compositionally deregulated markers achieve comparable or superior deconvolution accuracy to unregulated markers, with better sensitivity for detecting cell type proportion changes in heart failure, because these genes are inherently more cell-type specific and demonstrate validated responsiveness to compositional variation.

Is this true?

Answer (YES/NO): YES